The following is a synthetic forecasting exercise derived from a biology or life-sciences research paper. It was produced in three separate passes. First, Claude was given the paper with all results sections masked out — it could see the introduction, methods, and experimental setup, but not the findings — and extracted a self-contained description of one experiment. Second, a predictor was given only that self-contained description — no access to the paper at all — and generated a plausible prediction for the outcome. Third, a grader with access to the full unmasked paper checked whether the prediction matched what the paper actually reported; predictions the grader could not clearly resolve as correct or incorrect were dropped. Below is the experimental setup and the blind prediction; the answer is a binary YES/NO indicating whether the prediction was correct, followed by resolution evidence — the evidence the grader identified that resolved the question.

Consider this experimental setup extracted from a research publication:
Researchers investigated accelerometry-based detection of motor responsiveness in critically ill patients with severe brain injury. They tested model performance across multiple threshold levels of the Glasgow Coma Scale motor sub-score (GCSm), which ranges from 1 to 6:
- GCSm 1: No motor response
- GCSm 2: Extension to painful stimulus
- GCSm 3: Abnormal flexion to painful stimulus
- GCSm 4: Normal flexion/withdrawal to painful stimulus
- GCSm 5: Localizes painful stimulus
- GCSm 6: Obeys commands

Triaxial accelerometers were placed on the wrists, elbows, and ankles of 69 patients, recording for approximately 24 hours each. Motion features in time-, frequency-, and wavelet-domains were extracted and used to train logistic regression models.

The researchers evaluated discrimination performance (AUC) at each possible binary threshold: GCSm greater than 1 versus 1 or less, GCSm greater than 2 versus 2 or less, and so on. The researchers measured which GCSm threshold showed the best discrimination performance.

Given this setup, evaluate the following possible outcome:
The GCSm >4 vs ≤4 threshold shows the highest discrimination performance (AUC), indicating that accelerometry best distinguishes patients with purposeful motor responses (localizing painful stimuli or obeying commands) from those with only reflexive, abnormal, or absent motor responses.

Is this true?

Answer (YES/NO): YES